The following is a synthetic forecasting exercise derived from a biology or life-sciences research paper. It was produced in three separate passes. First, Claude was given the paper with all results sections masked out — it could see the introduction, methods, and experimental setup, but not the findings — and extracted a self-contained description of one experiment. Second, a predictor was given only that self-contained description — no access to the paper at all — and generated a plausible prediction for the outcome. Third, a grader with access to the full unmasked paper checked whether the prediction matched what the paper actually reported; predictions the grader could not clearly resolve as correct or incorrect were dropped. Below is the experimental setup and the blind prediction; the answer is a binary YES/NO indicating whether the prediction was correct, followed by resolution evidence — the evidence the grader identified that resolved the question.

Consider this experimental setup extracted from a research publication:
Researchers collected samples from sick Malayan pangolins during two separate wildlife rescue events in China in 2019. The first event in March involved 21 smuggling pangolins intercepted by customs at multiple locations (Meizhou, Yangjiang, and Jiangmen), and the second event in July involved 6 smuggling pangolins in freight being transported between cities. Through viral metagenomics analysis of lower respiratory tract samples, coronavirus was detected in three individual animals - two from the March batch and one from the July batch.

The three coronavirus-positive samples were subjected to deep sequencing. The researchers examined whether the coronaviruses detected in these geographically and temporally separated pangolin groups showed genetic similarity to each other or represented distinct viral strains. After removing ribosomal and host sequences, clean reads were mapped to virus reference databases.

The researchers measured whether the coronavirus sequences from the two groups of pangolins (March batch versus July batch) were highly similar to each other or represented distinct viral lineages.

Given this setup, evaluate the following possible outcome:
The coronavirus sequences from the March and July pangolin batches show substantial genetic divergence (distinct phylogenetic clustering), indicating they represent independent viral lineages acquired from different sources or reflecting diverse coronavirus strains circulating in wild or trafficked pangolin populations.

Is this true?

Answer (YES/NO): NO